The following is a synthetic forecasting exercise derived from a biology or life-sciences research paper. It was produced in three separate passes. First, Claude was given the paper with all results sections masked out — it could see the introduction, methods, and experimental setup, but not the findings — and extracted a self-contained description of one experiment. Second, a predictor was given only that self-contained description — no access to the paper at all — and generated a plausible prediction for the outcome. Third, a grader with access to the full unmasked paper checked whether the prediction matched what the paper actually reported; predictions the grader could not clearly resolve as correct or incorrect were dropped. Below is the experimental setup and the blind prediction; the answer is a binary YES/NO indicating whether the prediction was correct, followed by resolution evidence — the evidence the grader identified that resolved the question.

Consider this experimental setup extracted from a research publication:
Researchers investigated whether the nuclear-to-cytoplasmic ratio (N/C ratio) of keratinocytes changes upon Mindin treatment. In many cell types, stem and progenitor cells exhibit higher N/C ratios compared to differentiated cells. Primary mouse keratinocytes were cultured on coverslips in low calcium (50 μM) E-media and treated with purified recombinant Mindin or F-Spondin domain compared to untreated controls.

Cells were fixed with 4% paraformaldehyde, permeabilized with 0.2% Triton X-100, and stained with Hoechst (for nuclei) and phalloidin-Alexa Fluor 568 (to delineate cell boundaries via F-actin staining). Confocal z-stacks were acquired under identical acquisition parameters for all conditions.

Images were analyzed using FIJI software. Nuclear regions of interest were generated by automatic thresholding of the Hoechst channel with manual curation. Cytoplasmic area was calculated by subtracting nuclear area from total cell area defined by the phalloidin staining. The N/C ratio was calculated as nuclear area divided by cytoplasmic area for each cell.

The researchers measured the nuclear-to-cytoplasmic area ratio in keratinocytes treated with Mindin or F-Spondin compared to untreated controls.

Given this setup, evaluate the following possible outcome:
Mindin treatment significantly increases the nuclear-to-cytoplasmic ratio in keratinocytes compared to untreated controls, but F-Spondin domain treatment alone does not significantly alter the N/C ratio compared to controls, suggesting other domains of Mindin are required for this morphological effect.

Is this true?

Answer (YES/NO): NO